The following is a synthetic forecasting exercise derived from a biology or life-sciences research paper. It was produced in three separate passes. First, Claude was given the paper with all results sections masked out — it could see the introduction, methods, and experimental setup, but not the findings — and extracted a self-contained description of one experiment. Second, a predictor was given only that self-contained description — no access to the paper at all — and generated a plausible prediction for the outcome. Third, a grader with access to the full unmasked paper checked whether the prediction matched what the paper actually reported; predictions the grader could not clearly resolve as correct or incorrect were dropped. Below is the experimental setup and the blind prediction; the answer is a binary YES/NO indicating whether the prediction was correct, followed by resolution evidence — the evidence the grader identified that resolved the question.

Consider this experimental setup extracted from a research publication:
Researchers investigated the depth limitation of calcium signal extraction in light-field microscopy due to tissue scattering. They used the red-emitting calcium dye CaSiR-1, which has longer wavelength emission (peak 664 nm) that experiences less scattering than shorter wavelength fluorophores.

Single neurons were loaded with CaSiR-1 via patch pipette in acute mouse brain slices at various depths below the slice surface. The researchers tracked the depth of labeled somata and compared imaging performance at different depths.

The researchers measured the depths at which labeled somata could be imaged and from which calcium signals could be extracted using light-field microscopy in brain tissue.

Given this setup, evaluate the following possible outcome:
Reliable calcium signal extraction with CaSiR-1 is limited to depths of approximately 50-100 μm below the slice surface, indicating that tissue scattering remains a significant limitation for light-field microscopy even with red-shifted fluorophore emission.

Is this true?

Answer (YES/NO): YES